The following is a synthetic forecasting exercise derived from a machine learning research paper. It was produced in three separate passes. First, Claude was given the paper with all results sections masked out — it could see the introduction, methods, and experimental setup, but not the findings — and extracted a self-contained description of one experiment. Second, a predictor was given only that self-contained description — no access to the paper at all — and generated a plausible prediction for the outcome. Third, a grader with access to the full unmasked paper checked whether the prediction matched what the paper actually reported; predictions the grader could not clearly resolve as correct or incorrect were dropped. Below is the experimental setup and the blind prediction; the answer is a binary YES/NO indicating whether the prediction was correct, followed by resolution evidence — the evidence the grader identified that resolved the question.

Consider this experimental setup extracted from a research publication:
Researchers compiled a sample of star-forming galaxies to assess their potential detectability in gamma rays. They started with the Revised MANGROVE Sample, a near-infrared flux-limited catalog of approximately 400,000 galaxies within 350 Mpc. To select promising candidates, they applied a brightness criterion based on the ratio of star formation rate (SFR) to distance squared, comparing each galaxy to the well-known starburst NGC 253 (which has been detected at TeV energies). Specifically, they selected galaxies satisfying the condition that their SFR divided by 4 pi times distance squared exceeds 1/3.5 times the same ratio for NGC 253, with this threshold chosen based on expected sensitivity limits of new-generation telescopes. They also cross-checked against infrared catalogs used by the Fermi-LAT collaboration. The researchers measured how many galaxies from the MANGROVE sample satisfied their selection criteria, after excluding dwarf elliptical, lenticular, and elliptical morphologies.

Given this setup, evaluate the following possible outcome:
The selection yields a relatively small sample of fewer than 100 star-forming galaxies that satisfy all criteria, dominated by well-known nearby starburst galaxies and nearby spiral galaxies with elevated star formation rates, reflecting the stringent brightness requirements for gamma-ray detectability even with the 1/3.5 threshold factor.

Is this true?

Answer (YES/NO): YES